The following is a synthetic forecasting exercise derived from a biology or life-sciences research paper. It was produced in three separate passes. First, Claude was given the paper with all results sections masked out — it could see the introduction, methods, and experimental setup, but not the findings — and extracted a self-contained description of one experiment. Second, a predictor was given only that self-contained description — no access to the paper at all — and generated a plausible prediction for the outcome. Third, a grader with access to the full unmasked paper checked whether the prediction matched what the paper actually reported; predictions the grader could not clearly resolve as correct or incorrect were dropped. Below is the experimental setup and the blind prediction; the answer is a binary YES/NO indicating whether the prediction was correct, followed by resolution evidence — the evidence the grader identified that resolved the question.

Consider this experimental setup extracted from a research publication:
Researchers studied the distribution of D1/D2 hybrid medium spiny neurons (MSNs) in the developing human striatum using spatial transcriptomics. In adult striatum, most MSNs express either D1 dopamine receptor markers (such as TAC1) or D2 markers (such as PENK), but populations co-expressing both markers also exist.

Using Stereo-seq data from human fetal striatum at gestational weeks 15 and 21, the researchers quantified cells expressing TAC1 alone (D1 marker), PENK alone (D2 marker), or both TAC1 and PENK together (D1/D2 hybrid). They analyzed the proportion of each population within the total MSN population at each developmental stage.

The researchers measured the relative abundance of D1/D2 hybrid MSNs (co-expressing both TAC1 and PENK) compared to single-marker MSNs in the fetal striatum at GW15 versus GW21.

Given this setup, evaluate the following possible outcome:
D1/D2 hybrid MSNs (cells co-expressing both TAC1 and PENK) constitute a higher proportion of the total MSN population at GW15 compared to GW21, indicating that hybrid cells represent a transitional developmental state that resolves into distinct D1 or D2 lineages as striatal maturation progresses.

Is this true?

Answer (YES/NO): YES